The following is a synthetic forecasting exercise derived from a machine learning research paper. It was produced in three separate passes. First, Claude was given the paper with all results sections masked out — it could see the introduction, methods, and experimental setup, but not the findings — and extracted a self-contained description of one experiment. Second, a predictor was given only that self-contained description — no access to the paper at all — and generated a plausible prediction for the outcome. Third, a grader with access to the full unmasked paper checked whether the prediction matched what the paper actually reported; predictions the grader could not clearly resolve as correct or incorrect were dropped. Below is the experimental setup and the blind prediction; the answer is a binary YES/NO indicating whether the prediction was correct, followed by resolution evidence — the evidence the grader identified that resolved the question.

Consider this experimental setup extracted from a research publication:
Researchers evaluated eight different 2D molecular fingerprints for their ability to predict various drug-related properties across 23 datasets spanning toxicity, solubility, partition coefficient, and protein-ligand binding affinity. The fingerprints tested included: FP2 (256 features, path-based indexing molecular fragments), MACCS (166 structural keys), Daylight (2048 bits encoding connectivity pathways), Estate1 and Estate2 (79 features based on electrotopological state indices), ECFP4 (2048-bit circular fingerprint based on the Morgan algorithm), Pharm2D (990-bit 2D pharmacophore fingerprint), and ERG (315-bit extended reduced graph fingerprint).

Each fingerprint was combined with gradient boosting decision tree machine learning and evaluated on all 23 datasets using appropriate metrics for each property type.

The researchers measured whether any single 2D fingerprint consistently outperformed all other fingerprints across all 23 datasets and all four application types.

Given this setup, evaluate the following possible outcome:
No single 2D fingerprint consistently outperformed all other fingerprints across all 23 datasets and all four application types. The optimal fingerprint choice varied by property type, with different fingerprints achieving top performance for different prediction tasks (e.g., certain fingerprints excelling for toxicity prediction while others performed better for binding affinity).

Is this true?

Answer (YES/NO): YES